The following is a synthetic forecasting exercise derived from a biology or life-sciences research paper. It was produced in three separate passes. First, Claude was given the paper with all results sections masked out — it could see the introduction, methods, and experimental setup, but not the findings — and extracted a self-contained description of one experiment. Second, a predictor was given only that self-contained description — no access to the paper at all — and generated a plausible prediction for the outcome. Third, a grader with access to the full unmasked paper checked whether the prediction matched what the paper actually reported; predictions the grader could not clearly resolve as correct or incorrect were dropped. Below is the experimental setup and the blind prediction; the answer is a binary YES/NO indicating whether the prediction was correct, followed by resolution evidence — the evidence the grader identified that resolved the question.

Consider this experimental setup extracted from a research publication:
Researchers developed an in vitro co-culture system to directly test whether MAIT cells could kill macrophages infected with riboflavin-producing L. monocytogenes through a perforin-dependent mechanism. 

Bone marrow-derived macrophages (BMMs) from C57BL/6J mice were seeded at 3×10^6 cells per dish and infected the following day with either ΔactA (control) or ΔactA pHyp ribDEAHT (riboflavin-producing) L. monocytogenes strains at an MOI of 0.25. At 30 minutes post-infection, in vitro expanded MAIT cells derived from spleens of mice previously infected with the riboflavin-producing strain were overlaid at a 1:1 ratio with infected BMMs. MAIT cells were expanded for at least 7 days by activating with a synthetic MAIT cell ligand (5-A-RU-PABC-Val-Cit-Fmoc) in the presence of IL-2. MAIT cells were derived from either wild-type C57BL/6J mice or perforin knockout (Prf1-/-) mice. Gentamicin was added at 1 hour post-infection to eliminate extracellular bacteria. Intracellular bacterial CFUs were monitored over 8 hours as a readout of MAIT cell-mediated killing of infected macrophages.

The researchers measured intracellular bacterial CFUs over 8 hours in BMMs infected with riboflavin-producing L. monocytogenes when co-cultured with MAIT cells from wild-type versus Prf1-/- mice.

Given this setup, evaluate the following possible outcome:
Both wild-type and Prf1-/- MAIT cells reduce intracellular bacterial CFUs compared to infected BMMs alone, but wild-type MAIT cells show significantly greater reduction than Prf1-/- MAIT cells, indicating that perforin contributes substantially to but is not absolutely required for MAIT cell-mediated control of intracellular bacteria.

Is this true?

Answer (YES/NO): NO